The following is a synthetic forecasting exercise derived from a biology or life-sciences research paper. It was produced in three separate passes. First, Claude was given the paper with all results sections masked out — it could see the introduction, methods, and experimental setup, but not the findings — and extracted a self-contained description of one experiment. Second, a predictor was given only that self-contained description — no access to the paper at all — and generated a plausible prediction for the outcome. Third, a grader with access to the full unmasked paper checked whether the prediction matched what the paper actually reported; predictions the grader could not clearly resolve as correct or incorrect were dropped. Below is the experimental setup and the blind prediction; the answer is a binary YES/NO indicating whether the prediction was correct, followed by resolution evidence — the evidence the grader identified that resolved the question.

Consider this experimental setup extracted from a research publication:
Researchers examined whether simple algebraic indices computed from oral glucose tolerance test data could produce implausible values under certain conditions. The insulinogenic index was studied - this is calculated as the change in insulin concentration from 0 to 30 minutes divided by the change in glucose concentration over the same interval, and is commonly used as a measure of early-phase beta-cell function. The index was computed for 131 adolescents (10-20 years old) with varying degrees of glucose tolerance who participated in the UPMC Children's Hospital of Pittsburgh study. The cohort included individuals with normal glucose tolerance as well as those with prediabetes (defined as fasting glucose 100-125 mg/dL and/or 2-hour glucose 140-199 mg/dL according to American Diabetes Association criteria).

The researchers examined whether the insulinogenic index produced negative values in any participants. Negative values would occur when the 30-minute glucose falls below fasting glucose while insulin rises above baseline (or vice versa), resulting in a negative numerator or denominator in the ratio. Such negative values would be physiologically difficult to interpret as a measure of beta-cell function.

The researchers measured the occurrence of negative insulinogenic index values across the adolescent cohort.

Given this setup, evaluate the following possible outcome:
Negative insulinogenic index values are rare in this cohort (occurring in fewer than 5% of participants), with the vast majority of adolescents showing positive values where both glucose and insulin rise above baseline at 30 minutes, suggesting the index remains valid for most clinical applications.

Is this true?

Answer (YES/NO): NO